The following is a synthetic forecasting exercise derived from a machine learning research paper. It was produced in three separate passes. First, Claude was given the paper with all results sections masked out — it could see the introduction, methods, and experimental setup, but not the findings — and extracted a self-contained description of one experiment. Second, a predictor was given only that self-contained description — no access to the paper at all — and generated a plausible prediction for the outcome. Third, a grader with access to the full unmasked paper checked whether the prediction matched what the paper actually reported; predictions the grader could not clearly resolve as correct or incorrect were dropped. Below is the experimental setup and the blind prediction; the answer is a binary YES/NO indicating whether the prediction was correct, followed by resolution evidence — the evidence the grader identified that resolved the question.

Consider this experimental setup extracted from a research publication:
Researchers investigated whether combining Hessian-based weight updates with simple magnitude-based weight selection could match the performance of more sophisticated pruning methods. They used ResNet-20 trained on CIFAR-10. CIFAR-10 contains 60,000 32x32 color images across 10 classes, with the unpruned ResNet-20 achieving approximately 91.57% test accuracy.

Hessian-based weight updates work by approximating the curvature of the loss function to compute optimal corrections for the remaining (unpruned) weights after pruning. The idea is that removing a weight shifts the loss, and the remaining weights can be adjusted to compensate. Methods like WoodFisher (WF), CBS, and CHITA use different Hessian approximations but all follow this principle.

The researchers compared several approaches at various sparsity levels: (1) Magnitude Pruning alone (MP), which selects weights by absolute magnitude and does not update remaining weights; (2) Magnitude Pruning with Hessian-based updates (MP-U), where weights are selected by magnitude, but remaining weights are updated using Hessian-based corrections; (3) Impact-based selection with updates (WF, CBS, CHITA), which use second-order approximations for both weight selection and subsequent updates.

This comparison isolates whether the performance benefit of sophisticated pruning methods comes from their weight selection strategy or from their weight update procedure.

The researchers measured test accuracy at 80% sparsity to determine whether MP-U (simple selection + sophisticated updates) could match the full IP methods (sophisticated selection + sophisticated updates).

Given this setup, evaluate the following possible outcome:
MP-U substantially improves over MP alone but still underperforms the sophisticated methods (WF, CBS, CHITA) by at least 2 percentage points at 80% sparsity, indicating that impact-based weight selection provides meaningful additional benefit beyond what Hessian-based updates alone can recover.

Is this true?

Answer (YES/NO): NO